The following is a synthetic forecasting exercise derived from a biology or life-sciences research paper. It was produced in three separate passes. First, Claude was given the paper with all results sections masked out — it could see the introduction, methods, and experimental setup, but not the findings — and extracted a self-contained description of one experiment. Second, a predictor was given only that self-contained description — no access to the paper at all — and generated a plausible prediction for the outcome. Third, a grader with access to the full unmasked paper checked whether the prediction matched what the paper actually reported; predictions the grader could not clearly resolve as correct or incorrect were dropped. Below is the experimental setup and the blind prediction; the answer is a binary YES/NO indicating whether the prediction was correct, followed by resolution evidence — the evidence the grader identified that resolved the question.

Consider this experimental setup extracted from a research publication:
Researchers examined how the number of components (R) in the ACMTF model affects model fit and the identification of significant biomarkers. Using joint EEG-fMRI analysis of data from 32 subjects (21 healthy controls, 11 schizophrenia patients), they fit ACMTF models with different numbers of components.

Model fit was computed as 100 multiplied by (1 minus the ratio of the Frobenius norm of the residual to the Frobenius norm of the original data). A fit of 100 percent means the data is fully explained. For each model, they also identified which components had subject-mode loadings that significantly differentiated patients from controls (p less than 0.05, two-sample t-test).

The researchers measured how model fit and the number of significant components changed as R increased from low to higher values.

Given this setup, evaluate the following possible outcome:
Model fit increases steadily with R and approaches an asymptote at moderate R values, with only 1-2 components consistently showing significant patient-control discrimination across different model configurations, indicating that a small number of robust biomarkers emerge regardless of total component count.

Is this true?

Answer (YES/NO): YES